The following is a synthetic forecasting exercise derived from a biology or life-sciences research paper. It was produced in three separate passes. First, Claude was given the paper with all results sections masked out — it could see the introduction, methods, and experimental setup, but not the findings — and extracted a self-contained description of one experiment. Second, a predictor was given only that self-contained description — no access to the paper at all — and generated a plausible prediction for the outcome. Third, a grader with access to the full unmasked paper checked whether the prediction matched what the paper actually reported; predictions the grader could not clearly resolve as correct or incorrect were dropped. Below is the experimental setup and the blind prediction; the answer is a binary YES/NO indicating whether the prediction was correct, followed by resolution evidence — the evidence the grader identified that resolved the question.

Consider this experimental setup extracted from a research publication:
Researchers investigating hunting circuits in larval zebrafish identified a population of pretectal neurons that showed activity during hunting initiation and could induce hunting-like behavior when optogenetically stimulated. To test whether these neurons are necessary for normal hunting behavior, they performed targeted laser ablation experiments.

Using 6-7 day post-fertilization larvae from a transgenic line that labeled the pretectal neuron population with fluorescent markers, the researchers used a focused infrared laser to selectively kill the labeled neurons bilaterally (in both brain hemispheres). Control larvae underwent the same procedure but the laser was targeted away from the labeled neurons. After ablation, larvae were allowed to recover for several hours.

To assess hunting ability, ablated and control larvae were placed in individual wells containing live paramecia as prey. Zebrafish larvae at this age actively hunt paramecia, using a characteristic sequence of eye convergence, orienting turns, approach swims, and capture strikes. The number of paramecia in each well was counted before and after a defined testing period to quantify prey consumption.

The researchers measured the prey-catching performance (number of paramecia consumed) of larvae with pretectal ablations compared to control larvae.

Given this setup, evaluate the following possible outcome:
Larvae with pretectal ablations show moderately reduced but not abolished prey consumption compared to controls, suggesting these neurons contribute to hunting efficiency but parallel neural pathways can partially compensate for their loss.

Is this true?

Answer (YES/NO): YES